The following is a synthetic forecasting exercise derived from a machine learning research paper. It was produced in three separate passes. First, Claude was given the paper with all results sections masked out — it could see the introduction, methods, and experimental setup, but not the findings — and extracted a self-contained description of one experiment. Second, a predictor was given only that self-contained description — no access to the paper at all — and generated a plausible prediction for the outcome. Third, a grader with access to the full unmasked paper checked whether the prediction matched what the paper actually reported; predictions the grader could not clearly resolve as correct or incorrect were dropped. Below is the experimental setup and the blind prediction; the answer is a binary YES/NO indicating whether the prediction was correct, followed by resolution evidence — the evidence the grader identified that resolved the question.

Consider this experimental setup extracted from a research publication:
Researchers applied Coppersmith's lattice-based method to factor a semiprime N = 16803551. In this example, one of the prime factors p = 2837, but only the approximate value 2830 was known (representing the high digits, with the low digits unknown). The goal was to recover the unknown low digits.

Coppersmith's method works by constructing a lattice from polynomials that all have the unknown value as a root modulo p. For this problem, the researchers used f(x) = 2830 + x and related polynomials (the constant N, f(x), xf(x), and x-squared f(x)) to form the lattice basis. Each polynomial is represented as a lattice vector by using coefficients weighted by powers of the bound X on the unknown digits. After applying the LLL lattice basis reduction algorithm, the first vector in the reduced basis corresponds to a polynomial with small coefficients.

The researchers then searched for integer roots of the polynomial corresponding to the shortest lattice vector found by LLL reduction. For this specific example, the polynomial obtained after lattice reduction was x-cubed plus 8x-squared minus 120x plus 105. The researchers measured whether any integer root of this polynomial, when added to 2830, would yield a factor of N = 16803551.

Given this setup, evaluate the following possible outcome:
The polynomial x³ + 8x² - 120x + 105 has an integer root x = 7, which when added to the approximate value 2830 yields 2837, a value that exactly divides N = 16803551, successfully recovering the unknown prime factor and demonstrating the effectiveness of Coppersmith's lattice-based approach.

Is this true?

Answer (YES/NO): YES